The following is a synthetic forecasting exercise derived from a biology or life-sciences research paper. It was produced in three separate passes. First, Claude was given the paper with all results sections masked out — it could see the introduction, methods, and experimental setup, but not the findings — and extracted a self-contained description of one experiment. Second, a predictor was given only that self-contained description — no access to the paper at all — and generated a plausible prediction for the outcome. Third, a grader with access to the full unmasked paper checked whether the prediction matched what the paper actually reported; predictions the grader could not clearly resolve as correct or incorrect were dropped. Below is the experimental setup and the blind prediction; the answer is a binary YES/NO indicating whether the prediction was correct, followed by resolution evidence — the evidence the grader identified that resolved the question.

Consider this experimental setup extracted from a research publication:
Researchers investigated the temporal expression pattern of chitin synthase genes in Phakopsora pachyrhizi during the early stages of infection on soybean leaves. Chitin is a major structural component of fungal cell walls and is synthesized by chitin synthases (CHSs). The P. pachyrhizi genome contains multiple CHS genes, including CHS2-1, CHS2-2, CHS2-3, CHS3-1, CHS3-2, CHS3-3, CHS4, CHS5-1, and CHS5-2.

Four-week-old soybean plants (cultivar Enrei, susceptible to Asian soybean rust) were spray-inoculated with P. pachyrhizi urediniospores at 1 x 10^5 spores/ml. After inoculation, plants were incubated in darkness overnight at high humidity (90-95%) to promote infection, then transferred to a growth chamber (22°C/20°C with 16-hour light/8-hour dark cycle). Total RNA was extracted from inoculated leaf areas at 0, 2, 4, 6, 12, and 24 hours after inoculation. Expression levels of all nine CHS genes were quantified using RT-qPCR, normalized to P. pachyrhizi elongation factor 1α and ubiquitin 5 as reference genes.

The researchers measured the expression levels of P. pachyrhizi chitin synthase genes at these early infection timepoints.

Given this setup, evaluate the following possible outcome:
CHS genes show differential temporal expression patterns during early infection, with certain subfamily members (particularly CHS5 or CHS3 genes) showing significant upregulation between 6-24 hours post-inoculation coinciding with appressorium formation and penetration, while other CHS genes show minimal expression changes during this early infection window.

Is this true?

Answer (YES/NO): NO